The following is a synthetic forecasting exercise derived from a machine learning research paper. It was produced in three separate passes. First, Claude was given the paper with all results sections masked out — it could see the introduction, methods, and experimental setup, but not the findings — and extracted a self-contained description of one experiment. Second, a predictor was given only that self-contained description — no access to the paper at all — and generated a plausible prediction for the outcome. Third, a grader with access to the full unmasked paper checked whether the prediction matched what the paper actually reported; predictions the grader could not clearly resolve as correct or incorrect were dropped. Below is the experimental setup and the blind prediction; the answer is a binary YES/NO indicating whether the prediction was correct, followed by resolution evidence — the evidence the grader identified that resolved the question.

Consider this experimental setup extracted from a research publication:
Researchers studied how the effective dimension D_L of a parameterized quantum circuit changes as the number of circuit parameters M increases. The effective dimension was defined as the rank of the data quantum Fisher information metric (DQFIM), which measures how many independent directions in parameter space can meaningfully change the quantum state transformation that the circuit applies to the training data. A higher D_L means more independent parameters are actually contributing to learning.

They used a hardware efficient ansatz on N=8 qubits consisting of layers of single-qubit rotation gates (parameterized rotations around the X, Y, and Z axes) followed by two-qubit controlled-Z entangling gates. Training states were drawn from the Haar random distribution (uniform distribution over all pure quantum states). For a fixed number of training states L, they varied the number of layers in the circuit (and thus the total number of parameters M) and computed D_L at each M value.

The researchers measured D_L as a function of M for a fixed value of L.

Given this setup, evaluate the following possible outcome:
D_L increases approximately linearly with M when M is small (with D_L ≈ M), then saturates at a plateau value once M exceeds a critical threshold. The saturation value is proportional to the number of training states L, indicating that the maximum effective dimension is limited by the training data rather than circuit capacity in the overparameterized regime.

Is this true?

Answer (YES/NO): YES